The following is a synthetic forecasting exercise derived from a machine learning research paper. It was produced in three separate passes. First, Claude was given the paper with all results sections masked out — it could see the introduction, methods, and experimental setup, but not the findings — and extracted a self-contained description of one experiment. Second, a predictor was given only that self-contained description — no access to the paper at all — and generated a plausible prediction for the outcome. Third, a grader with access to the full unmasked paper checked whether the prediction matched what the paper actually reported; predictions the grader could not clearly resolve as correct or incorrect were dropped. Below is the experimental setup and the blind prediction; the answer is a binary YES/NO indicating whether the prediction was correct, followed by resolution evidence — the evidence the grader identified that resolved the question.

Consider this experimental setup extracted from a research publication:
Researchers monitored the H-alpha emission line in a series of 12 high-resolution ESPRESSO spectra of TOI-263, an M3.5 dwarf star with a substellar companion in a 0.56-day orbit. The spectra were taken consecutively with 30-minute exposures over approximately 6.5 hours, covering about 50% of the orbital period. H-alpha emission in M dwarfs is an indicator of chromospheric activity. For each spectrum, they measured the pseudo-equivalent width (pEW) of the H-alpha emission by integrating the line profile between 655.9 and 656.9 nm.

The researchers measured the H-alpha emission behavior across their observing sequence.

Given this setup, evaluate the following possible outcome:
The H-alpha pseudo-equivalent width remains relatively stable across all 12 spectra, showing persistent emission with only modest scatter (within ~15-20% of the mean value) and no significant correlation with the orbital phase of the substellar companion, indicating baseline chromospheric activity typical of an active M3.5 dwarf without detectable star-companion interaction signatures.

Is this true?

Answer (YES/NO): NO